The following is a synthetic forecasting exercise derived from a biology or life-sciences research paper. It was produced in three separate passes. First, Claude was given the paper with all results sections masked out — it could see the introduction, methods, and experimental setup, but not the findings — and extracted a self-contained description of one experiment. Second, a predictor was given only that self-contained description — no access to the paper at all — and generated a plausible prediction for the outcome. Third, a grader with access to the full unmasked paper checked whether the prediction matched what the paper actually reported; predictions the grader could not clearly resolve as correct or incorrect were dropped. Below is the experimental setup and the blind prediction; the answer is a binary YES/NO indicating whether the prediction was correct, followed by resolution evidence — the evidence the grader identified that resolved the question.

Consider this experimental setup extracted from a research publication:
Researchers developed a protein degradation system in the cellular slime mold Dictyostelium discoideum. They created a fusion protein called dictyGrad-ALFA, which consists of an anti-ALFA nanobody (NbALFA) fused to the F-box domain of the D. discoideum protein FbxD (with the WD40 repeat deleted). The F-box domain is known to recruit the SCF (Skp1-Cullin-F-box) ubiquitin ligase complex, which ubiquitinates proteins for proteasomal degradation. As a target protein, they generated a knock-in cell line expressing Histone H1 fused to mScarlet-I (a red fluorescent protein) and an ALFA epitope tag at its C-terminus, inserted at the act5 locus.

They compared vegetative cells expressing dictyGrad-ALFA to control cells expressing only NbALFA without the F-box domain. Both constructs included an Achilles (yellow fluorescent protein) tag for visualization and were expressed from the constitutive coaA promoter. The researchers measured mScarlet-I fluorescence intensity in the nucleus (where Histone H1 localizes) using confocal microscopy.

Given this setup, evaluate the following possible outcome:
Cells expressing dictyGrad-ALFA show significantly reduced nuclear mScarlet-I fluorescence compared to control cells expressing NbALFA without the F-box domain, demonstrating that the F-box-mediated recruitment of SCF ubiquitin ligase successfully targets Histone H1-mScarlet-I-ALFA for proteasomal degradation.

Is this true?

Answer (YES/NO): YES